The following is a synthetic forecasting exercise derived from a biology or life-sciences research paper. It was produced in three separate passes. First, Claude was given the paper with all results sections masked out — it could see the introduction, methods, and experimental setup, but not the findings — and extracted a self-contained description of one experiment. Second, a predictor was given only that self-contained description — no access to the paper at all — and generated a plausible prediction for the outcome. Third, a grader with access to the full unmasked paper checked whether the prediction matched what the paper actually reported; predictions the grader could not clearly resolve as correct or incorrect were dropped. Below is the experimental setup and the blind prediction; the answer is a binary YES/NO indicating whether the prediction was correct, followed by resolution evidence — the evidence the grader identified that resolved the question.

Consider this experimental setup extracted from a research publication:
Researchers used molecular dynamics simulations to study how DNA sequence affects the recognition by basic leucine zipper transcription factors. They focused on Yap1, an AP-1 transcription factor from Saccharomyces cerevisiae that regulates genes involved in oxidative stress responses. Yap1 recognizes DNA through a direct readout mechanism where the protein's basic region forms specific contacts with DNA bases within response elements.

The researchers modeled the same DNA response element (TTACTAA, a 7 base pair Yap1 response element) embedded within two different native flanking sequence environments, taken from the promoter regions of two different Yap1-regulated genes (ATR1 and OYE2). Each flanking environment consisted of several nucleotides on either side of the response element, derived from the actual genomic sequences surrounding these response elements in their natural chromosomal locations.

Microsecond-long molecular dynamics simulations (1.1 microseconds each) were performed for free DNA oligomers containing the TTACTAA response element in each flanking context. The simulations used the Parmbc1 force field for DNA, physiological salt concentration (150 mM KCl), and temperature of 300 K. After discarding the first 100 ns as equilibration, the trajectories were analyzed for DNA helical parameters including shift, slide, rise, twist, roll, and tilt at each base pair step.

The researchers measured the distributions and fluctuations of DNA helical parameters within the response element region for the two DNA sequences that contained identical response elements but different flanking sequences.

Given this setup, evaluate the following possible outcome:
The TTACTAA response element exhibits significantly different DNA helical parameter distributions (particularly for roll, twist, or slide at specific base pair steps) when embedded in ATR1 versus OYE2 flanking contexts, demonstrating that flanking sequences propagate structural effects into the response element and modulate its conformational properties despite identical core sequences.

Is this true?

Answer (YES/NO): YES